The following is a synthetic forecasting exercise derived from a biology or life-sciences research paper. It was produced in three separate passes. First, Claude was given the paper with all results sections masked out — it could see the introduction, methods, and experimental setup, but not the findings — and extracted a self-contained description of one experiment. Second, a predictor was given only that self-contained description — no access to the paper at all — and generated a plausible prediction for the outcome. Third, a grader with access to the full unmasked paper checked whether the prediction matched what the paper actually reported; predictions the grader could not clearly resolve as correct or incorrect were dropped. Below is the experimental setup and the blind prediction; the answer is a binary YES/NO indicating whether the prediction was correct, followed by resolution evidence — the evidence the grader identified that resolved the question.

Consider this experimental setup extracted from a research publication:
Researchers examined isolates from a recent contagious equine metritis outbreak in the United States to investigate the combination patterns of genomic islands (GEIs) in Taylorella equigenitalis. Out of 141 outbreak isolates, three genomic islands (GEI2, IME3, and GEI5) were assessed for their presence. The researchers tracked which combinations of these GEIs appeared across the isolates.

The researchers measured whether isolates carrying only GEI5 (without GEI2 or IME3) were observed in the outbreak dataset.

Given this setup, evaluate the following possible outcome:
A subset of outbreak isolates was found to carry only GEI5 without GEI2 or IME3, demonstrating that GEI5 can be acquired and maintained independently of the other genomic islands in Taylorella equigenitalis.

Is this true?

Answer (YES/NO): NO